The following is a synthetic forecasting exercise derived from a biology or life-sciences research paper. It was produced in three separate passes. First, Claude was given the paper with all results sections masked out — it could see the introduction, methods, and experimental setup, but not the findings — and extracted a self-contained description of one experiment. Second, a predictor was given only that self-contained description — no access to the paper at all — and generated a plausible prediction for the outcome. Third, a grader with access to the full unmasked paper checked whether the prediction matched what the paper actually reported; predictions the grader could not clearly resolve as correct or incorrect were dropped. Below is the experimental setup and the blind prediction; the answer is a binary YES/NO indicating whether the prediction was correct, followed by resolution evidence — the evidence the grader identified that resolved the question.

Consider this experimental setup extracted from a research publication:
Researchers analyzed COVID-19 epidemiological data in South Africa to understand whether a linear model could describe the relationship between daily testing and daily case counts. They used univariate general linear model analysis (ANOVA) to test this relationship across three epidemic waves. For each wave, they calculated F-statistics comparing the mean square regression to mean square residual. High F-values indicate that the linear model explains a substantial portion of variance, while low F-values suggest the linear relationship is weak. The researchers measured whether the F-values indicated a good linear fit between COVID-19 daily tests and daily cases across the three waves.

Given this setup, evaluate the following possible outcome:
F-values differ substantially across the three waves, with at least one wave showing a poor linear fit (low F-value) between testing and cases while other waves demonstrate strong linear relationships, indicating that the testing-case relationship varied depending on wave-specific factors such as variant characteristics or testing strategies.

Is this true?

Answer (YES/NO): NO